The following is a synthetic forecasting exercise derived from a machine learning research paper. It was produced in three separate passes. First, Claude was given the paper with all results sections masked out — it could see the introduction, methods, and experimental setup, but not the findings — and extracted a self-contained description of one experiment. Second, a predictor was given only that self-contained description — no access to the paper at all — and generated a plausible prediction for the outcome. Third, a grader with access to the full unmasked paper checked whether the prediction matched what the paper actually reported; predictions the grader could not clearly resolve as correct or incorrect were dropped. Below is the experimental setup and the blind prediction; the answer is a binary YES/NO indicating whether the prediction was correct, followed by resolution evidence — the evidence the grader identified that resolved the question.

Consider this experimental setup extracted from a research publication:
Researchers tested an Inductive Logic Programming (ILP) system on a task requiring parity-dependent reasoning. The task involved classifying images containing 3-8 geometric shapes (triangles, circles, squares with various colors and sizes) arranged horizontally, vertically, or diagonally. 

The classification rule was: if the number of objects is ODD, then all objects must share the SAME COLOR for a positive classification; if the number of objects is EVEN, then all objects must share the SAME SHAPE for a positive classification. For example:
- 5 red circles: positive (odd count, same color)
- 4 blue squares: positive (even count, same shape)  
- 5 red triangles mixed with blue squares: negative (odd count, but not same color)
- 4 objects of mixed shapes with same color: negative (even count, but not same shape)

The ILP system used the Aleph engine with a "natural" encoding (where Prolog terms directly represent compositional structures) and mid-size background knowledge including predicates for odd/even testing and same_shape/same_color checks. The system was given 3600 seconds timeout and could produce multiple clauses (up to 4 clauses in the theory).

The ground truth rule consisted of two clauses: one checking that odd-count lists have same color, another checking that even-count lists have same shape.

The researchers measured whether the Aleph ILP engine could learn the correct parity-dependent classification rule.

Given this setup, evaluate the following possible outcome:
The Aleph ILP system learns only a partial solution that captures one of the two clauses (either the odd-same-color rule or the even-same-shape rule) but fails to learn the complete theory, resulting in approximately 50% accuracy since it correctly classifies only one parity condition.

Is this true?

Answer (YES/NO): NO